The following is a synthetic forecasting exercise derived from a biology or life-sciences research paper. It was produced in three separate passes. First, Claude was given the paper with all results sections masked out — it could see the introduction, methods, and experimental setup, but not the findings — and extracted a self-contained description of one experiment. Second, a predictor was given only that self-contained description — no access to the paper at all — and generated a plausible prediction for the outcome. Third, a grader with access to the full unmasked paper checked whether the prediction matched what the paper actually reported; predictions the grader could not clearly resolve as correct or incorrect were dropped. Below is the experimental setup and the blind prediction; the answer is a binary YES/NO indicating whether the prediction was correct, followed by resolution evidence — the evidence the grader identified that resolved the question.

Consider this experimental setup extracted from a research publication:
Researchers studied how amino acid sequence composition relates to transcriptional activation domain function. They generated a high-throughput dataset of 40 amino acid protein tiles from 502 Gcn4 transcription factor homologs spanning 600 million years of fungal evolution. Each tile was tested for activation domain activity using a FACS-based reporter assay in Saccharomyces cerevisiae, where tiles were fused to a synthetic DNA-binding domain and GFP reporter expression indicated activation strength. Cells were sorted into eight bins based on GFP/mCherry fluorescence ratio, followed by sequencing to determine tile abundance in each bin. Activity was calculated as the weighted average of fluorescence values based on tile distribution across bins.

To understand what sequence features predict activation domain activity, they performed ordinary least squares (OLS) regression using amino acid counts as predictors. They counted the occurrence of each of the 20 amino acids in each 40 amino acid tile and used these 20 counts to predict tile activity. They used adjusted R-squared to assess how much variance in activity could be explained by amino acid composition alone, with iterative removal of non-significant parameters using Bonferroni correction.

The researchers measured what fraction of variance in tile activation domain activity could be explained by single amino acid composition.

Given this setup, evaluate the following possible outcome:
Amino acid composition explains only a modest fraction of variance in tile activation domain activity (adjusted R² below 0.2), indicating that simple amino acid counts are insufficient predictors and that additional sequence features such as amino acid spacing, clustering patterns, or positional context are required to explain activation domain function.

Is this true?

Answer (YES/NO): NO